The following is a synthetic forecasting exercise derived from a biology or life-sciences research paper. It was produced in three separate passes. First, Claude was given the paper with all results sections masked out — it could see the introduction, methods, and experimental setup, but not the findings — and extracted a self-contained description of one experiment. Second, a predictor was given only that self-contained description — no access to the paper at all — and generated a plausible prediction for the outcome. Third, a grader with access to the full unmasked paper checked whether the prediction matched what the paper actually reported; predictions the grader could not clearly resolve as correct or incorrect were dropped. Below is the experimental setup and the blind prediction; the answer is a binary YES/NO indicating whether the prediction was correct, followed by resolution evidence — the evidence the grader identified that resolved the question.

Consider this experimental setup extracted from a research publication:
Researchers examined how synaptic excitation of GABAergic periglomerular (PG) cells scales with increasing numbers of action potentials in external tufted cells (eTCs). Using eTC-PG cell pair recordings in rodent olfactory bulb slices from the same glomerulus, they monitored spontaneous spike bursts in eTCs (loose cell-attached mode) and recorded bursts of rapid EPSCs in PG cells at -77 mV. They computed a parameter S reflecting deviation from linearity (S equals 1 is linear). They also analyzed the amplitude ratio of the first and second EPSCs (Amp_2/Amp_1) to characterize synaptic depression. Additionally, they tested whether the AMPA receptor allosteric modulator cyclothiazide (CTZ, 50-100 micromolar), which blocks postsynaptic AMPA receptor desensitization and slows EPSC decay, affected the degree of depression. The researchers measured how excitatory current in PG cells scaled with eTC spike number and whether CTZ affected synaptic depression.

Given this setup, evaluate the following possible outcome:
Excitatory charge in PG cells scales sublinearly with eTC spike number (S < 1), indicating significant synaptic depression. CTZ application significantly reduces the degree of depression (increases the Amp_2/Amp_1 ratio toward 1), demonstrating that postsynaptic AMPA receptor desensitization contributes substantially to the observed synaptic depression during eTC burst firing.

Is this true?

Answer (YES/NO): NO